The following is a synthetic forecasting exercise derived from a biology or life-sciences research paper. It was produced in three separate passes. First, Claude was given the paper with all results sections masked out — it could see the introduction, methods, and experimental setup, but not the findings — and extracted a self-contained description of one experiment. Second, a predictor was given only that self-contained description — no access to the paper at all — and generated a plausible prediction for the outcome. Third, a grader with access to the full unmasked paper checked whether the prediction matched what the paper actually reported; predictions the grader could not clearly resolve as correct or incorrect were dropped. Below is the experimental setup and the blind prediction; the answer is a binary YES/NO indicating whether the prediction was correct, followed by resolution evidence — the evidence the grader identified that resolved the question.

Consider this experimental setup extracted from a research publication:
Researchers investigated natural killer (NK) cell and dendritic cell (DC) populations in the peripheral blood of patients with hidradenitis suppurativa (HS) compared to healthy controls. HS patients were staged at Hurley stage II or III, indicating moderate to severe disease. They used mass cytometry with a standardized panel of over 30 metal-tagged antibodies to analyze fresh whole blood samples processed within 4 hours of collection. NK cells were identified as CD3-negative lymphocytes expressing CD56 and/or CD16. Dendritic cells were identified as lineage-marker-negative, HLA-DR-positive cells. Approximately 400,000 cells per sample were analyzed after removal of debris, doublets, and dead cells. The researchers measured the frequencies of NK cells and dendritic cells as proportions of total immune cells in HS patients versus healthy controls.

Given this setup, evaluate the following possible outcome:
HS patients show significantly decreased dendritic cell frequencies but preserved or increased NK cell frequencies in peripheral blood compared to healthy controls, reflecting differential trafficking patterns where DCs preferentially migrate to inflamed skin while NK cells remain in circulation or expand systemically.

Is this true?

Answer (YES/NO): NO